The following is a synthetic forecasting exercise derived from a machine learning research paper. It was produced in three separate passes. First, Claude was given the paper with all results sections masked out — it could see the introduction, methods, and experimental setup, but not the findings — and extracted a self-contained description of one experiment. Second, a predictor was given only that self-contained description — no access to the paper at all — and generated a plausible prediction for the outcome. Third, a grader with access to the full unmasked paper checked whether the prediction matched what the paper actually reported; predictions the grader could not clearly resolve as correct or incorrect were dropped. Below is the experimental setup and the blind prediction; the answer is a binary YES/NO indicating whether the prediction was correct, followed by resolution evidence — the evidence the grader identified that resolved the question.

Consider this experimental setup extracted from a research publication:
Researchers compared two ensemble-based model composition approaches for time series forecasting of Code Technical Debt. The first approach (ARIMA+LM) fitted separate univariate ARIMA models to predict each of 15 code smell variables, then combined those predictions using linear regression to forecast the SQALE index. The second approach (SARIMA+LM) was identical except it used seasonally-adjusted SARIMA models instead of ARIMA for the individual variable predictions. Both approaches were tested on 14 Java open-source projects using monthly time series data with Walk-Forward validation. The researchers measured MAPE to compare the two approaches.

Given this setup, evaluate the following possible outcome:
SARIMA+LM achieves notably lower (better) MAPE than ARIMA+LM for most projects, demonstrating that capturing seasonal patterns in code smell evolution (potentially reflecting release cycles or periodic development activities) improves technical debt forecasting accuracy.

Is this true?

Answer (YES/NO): NO